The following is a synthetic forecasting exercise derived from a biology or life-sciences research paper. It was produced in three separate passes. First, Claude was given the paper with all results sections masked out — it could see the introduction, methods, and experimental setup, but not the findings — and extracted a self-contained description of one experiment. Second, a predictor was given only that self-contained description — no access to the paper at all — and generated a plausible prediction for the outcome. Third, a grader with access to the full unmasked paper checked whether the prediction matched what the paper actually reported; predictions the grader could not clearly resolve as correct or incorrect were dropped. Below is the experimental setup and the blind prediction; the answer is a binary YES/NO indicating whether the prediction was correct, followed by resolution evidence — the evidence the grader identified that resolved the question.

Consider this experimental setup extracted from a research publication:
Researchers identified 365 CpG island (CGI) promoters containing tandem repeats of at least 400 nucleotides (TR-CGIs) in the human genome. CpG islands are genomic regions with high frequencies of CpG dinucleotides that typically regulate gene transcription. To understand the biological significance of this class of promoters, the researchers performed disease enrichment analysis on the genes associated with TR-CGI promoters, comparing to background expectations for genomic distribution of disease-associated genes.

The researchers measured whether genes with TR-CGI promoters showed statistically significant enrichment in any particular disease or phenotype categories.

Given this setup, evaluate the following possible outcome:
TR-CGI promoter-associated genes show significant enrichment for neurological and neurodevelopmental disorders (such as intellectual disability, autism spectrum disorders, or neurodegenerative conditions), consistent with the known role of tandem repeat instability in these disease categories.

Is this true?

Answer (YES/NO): YES